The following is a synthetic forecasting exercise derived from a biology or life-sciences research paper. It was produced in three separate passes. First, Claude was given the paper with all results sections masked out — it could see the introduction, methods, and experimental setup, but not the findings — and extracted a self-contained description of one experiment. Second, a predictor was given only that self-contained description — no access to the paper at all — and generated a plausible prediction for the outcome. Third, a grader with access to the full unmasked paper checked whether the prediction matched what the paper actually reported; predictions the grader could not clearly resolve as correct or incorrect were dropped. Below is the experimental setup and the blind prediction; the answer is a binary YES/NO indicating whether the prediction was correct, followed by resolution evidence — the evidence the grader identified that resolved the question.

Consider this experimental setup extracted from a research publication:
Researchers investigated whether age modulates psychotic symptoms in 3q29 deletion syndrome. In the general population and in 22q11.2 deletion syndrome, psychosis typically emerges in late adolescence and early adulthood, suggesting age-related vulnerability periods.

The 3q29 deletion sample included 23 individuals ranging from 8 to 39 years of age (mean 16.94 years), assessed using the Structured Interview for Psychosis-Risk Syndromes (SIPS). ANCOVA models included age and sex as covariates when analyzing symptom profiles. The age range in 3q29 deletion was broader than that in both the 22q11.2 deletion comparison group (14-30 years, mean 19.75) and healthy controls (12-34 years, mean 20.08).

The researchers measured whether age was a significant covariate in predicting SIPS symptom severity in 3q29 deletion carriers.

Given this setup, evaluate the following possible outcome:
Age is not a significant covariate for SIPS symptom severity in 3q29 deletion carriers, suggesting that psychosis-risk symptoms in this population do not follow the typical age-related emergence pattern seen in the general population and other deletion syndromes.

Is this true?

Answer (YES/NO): NO